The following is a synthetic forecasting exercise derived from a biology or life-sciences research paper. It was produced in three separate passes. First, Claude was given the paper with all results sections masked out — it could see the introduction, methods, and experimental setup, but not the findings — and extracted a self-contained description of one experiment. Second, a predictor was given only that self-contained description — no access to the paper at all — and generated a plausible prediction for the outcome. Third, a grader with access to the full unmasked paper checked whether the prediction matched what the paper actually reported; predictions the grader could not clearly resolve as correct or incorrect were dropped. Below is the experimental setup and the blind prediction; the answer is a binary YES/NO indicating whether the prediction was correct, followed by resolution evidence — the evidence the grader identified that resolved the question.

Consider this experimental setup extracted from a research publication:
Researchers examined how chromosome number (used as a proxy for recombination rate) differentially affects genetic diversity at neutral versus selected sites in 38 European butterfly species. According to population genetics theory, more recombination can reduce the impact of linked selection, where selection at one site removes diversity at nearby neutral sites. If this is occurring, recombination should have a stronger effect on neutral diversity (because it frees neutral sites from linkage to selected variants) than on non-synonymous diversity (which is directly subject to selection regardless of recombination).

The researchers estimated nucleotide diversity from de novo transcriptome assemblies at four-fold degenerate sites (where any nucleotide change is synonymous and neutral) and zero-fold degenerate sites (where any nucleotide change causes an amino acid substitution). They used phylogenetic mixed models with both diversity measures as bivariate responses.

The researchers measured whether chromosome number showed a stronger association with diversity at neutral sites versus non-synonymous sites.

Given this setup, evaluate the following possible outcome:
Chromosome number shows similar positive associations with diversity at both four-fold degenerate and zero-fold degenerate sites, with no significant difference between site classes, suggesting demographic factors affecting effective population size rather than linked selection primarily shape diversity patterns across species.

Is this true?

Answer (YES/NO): NO